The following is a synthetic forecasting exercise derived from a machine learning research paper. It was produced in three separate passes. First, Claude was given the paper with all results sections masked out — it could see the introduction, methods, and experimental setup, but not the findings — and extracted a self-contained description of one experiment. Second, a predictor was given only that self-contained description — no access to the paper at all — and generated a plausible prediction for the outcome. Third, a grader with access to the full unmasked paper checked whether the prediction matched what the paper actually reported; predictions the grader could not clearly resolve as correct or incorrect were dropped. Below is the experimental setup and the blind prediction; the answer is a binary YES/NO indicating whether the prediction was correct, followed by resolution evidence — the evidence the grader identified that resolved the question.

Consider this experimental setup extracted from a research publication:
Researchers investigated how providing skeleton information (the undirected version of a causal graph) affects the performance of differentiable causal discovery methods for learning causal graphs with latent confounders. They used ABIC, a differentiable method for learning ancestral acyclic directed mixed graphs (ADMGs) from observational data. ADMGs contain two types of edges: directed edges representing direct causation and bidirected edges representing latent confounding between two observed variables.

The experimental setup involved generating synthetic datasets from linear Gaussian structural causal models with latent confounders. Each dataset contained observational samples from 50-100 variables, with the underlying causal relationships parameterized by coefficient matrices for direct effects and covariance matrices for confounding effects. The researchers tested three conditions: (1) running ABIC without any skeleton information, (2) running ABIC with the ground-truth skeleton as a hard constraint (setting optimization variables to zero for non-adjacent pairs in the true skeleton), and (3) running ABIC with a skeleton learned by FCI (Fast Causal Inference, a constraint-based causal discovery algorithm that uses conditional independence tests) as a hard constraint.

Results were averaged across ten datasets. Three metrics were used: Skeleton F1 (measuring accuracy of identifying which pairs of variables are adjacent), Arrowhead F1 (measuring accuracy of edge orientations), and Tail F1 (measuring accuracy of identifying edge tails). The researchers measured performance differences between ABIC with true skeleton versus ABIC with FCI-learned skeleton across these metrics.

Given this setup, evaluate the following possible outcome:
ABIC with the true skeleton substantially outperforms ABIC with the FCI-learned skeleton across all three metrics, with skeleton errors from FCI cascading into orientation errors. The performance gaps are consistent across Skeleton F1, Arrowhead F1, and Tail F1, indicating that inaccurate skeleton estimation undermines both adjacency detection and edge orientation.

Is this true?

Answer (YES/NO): NO